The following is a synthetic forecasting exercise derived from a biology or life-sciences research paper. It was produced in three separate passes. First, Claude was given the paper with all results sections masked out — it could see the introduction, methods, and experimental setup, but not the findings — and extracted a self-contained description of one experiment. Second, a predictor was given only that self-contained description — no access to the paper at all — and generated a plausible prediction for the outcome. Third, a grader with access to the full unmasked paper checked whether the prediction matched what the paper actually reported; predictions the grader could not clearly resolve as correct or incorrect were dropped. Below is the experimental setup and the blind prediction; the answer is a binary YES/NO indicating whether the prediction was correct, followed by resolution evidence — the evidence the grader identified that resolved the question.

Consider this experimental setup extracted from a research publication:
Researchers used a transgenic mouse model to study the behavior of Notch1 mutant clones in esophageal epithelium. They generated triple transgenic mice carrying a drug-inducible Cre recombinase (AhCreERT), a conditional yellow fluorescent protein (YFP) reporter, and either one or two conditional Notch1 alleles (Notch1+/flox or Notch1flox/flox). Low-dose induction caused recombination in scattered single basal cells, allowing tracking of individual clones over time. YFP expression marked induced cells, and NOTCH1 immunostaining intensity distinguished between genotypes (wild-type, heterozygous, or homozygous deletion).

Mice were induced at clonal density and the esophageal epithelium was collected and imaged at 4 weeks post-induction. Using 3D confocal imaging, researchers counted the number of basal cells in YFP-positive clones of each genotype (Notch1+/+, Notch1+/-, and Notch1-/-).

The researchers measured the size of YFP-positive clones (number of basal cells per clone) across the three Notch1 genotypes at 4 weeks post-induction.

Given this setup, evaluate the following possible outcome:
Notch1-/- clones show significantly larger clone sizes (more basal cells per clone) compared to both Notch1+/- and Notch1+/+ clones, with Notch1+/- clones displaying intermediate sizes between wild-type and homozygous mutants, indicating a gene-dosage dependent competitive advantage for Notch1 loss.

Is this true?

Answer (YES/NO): YES